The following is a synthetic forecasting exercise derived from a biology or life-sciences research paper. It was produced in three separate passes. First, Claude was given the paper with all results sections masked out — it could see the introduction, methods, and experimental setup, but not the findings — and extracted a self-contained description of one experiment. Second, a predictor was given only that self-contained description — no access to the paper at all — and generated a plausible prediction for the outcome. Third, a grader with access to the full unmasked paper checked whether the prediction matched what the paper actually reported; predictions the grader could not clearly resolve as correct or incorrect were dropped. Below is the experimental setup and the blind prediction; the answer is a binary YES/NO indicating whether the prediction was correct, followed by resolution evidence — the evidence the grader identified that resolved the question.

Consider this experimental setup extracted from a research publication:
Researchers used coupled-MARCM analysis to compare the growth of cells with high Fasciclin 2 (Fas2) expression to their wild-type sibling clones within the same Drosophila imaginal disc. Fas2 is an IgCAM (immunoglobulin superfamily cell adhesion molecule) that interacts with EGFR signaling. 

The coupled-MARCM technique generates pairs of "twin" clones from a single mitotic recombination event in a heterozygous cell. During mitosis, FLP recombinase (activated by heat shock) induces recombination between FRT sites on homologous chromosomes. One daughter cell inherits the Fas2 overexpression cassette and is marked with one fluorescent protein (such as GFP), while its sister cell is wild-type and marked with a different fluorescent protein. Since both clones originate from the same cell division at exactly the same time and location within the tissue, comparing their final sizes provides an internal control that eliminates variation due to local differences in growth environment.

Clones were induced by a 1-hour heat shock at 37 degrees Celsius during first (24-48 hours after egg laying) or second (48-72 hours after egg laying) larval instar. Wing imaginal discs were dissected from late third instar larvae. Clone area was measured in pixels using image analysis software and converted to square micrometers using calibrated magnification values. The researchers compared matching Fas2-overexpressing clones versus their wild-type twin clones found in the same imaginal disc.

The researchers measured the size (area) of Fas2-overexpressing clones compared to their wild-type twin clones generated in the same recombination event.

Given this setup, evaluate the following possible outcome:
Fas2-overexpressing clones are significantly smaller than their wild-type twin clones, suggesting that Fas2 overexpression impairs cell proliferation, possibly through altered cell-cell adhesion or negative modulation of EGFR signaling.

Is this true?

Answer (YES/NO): YES